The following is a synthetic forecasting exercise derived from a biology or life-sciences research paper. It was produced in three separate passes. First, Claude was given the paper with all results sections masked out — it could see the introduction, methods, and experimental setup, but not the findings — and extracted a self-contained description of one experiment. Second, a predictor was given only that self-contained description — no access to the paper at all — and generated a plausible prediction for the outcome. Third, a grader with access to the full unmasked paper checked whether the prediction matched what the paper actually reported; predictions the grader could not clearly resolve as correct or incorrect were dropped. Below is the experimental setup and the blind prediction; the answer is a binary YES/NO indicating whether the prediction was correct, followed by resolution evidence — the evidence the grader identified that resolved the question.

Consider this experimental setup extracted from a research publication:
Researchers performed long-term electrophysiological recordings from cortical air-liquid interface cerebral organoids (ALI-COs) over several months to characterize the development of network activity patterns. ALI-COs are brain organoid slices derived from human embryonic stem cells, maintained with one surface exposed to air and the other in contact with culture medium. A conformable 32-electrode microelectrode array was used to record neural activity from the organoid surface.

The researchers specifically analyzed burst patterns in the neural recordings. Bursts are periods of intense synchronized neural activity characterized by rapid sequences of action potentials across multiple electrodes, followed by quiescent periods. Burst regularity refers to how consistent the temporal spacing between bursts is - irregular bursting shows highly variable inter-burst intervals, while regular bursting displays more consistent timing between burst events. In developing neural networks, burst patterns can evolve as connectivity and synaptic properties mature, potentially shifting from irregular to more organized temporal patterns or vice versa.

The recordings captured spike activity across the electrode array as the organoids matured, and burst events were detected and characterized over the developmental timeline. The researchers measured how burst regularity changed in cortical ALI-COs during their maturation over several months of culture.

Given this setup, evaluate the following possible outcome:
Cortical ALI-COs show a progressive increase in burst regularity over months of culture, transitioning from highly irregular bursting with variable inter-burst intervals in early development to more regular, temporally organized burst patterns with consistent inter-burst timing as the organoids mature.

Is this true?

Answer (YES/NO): YES